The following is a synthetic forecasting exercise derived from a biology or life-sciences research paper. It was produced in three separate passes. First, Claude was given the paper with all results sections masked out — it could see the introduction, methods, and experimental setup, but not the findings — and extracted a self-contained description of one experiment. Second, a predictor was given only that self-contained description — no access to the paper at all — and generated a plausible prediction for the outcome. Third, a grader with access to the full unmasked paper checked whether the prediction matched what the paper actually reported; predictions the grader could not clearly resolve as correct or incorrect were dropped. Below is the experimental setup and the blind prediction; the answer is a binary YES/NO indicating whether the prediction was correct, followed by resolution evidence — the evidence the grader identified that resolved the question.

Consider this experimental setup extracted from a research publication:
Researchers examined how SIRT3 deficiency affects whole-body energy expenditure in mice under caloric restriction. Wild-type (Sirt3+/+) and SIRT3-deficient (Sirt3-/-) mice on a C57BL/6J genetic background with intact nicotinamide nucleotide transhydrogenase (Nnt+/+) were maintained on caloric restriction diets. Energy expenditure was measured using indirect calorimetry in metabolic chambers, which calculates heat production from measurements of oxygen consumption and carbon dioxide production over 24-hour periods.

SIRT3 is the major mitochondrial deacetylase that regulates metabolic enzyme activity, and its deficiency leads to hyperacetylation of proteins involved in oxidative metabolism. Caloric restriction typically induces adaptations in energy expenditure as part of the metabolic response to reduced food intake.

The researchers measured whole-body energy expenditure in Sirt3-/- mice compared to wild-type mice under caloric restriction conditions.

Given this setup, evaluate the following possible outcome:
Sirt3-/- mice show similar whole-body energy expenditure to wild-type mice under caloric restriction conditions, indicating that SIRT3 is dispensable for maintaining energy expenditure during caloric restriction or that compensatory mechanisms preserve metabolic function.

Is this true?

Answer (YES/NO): NO